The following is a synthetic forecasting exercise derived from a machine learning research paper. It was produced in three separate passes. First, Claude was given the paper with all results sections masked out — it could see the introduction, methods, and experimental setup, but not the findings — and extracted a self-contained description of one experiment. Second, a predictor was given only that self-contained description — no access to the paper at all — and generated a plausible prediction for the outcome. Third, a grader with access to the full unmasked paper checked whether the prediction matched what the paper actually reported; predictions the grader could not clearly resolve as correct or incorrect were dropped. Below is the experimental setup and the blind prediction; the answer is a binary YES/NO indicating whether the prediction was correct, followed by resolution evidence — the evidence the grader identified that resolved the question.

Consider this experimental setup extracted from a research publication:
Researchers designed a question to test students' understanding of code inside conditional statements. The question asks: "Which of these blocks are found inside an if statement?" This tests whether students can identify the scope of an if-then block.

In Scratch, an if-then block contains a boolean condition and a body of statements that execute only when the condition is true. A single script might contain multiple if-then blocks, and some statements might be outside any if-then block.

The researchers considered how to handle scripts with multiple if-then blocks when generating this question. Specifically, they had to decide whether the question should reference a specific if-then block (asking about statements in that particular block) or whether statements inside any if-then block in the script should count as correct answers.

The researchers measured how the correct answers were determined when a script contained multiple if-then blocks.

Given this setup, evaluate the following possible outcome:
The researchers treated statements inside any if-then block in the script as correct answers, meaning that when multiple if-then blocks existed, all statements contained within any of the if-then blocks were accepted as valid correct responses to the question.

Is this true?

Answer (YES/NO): YES